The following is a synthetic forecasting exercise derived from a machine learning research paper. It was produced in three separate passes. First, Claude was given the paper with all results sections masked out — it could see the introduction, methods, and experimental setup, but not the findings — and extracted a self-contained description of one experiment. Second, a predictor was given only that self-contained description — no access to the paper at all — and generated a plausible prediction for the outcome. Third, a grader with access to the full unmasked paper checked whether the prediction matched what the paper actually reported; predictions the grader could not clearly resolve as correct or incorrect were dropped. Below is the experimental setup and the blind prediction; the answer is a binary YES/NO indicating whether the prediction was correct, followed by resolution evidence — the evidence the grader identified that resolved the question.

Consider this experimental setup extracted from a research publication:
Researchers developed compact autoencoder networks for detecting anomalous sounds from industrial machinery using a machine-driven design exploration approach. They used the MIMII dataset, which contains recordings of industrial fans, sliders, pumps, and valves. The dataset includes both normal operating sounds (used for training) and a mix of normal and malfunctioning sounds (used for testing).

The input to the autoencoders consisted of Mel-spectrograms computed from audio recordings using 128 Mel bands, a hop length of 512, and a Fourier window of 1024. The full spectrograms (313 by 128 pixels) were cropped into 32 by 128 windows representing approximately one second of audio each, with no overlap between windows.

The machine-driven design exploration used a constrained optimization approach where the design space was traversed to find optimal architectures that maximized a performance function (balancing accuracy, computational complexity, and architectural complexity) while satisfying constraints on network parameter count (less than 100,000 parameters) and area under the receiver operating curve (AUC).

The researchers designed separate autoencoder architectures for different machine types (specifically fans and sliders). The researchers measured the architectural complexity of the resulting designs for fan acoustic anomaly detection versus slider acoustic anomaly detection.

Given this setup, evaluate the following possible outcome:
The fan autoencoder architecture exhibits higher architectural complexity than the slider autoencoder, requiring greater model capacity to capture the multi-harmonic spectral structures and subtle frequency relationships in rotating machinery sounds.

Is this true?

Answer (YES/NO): NO